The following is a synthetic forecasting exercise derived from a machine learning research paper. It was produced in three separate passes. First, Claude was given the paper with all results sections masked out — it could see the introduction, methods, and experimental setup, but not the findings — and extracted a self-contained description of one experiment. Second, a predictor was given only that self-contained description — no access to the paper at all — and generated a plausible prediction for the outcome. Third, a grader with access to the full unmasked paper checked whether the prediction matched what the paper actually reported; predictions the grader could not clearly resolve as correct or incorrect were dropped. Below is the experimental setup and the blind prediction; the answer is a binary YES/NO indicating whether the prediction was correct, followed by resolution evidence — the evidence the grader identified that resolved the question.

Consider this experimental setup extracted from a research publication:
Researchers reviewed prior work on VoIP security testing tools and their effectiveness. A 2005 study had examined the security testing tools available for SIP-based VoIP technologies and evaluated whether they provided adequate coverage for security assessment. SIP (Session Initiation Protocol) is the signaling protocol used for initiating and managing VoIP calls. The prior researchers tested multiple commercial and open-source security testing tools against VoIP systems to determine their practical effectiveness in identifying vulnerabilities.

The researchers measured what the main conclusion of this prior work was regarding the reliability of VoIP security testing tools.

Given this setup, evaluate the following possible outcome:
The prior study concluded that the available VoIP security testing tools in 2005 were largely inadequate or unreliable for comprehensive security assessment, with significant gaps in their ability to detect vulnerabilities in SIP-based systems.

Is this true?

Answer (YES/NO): NO